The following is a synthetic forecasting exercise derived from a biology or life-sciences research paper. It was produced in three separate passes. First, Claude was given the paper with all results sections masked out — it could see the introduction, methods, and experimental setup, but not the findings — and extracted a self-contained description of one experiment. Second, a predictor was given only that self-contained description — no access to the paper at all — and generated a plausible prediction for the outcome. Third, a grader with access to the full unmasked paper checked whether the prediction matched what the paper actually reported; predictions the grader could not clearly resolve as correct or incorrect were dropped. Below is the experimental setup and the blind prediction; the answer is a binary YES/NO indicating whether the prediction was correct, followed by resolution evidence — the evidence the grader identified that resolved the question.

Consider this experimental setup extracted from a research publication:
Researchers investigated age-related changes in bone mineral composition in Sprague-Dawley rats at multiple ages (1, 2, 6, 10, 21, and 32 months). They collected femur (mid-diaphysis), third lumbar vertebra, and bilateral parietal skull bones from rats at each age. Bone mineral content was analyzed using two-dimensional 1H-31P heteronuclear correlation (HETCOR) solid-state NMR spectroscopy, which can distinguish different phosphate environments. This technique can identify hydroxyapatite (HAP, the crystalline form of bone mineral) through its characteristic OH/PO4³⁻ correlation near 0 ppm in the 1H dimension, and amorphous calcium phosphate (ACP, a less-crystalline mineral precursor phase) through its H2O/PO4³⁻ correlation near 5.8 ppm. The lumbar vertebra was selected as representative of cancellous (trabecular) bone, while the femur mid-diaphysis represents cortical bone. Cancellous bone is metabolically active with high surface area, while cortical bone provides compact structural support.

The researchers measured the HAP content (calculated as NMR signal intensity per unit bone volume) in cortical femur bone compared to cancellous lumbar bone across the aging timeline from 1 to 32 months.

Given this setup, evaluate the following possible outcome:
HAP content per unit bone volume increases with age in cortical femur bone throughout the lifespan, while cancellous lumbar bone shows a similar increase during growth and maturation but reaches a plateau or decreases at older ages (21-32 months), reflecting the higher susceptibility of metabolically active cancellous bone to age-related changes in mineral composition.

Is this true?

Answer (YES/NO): NO